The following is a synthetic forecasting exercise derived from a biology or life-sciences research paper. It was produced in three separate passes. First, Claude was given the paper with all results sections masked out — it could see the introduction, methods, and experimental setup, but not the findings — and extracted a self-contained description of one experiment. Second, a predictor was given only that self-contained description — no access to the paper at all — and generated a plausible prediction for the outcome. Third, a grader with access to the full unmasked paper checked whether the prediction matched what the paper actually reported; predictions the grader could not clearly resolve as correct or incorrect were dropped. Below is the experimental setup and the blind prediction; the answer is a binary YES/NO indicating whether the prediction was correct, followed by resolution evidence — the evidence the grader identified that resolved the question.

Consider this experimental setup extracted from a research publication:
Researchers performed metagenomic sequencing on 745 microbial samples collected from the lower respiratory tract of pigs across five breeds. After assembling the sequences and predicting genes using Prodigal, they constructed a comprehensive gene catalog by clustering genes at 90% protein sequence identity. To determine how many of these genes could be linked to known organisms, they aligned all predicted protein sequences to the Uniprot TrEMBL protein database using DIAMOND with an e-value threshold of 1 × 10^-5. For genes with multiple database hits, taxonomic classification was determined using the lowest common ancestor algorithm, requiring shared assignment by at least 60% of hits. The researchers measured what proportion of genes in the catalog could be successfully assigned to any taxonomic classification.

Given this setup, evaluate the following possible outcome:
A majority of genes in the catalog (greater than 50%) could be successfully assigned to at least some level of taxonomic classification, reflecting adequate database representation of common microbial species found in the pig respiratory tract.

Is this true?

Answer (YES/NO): NO